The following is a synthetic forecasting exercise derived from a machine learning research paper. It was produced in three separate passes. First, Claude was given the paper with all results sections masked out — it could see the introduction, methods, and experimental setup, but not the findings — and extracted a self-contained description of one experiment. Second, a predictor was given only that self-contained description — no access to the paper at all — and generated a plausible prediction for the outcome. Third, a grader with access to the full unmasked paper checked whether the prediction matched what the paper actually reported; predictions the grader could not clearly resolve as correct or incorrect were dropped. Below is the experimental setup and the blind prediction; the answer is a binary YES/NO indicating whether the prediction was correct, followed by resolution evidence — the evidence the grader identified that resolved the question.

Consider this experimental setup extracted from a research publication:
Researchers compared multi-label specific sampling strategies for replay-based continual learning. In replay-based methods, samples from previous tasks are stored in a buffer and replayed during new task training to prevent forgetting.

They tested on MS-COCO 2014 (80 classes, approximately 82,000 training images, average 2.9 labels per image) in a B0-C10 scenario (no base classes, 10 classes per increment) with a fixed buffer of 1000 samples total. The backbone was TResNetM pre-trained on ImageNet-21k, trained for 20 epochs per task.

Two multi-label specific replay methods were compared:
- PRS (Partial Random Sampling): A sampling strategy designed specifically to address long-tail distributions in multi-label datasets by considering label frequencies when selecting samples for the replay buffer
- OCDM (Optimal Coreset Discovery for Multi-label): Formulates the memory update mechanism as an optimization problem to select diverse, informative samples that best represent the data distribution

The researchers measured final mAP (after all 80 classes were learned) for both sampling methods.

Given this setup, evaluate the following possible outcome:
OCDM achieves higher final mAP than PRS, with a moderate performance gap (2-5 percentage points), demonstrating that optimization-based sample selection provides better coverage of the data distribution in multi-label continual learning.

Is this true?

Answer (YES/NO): NO